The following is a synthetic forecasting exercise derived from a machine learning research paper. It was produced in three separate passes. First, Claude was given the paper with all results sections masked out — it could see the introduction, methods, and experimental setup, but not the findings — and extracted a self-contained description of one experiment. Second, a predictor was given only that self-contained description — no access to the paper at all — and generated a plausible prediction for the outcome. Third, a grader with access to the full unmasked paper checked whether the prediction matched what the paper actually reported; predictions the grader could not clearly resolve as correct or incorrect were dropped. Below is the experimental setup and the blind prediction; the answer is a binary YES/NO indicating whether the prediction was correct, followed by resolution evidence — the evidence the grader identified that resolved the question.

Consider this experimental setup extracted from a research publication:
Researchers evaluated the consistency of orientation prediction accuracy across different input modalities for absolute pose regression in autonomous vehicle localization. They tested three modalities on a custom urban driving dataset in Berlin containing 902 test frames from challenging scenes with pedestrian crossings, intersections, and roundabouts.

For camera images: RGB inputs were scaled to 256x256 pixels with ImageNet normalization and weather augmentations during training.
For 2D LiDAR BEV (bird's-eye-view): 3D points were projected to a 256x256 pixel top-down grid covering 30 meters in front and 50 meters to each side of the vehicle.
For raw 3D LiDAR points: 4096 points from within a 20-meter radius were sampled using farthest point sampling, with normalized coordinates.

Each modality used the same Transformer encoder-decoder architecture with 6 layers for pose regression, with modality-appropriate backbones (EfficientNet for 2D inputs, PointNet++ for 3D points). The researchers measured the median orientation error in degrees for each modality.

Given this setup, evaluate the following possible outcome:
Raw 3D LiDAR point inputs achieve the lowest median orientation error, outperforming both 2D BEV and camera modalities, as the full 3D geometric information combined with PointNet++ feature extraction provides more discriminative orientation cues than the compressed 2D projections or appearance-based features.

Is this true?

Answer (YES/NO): NO